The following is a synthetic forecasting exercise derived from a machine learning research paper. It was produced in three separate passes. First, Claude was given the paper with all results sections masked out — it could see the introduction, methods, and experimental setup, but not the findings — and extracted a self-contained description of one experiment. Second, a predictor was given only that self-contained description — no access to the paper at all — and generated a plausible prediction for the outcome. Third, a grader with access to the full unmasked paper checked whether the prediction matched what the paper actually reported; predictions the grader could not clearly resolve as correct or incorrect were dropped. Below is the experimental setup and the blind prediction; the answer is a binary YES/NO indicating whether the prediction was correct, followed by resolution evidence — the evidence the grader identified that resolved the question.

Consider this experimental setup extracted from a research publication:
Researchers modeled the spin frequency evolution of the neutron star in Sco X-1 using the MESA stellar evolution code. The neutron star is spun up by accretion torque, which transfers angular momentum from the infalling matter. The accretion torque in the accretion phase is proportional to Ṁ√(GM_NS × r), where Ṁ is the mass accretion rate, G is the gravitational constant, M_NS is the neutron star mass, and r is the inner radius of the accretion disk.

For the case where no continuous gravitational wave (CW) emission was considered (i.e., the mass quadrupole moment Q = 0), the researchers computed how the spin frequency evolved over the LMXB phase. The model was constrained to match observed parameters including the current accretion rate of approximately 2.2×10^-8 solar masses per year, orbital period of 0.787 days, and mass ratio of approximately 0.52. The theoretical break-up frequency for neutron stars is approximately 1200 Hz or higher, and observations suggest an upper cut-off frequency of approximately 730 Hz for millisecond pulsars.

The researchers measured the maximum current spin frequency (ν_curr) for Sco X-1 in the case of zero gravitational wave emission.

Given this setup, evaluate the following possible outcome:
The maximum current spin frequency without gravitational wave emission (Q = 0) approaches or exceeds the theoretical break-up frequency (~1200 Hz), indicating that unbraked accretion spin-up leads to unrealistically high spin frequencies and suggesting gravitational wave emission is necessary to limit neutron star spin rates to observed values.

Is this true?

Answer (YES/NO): NO